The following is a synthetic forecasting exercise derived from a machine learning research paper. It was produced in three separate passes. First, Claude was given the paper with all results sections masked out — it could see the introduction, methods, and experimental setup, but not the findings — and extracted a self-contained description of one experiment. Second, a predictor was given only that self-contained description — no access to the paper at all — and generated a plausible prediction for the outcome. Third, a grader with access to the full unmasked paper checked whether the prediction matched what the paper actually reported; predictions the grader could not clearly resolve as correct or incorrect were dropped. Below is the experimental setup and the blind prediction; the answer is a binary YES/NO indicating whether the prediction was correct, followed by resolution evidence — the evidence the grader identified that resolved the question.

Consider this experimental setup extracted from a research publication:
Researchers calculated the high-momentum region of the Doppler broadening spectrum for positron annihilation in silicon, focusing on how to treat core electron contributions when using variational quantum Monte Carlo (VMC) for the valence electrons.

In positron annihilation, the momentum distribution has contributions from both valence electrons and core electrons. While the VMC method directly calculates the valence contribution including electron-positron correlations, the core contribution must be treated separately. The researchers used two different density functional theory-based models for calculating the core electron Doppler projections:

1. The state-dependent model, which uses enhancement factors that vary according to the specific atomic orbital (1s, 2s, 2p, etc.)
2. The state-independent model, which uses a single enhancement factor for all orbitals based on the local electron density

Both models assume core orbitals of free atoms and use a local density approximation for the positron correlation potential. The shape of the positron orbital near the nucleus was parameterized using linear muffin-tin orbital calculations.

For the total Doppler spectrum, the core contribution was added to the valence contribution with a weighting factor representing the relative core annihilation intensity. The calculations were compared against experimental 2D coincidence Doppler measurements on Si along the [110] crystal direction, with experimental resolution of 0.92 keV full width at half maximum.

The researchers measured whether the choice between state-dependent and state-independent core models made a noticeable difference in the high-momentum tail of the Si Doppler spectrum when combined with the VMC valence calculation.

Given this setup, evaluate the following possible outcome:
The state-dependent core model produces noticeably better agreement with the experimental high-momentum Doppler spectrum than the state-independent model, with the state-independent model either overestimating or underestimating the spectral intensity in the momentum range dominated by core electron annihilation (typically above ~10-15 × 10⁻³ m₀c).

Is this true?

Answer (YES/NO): NO